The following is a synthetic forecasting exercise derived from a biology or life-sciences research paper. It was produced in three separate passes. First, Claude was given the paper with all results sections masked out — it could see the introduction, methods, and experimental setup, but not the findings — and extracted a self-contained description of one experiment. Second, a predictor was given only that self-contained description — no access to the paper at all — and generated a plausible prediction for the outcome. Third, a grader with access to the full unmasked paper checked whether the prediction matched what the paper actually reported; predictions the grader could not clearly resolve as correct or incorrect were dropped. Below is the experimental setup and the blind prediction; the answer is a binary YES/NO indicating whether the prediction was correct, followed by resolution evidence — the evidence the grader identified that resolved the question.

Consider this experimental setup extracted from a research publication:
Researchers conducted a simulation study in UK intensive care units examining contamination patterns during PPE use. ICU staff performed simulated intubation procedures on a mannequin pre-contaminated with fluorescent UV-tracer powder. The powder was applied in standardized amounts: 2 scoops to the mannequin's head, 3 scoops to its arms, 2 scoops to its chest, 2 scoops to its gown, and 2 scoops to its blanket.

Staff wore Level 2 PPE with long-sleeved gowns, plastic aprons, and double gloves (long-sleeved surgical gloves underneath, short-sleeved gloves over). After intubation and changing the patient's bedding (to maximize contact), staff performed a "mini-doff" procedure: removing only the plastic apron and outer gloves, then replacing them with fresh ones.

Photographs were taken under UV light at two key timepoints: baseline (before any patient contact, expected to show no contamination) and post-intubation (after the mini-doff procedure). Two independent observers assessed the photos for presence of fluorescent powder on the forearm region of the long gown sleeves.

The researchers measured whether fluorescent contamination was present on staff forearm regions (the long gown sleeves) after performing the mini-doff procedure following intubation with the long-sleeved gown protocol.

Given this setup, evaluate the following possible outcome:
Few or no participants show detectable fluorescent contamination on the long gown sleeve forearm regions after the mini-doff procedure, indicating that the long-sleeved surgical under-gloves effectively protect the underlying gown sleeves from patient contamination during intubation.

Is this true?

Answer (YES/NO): NO